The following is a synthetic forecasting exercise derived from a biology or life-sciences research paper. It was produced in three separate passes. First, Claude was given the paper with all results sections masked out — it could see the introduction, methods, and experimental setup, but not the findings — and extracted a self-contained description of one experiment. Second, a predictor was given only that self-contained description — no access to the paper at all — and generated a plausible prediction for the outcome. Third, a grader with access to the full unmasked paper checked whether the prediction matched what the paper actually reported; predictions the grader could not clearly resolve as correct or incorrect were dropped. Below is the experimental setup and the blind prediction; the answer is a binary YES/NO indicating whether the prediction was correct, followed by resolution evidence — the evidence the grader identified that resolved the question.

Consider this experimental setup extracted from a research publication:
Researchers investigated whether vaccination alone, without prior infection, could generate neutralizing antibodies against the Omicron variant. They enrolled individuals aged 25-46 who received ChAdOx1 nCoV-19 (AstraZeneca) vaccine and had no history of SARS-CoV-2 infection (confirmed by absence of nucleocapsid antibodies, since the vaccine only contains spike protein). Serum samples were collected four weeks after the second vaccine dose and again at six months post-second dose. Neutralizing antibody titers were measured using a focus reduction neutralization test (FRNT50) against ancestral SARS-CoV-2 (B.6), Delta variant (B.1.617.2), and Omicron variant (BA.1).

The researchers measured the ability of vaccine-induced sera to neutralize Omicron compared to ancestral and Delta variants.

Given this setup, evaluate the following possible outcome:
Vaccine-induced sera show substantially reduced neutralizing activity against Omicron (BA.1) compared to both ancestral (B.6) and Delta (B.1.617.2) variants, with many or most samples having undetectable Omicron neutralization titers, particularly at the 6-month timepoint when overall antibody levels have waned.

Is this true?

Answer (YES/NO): YES